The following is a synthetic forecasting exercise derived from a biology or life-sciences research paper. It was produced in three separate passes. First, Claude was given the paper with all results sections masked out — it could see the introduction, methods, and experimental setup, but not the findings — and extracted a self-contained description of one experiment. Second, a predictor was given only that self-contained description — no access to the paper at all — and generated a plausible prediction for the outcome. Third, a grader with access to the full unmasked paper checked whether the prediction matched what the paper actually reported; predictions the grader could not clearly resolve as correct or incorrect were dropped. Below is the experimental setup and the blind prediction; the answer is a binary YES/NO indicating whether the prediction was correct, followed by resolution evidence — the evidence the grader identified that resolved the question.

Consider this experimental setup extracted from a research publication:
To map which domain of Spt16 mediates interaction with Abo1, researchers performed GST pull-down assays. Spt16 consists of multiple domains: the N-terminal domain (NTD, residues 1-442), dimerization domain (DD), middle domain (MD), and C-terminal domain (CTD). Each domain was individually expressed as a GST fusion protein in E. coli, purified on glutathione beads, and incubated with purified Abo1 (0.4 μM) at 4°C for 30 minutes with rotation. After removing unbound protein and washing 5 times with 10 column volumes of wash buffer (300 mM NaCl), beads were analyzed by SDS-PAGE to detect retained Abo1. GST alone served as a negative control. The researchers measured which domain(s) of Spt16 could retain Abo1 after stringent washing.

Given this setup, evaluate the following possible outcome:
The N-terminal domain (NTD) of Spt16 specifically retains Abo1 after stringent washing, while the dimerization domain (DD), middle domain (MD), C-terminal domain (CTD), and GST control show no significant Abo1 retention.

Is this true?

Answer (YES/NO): NO